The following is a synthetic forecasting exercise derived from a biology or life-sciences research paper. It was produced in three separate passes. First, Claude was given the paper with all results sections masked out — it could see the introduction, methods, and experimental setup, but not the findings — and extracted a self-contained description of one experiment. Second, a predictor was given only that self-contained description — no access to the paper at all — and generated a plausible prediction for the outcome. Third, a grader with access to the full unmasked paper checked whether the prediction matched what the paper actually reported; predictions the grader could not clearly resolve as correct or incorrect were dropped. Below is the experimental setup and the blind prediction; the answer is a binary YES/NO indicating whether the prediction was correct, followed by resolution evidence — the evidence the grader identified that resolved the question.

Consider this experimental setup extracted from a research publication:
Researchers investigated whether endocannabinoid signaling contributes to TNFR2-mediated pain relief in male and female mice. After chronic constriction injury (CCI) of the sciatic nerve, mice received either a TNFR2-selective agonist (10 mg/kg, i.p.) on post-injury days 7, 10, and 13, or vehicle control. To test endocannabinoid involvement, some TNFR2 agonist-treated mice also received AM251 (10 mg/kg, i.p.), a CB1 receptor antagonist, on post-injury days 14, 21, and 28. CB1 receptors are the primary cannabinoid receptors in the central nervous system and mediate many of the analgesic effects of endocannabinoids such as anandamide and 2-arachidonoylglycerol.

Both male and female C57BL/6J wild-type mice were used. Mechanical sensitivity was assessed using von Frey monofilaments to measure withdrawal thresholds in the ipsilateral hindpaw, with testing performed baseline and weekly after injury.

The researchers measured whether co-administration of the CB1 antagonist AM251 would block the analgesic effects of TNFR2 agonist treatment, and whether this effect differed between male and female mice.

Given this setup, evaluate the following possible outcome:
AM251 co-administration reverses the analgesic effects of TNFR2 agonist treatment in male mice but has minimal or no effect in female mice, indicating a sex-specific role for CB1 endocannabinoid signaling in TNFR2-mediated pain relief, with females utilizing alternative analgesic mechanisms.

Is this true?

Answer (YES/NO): NO